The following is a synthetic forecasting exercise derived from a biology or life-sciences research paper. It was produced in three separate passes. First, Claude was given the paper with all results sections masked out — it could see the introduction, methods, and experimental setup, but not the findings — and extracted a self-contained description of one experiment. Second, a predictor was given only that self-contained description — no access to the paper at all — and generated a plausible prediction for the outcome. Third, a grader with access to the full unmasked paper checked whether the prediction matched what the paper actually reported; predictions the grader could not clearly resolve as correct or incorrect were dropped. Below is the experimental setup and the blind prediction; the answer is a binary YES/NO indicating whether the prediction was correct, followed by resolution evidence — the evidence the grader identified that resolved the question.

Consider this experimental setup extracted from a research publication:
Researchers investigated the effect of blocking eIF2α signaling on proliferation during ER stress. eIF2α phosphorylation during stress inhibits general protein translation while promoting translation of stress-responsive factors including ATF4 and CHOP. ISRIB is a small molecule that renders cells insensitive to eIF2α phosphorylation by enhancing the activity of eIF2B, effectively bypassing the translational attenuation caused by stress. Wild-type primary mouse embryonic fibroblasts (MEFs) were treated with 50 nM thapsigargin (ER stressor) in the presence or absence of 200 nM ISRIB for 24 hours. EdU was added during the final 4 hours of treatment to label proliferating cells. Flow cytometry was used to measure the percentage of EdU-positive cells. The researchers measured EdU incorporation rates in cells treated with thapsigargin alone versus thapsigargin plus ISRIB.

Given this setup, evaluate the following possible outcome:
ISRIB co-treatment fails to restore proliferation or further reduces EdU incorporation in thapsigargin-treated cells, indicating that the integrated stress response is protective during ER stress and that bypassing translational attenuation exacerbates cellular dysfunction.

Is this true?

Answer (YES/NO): NO